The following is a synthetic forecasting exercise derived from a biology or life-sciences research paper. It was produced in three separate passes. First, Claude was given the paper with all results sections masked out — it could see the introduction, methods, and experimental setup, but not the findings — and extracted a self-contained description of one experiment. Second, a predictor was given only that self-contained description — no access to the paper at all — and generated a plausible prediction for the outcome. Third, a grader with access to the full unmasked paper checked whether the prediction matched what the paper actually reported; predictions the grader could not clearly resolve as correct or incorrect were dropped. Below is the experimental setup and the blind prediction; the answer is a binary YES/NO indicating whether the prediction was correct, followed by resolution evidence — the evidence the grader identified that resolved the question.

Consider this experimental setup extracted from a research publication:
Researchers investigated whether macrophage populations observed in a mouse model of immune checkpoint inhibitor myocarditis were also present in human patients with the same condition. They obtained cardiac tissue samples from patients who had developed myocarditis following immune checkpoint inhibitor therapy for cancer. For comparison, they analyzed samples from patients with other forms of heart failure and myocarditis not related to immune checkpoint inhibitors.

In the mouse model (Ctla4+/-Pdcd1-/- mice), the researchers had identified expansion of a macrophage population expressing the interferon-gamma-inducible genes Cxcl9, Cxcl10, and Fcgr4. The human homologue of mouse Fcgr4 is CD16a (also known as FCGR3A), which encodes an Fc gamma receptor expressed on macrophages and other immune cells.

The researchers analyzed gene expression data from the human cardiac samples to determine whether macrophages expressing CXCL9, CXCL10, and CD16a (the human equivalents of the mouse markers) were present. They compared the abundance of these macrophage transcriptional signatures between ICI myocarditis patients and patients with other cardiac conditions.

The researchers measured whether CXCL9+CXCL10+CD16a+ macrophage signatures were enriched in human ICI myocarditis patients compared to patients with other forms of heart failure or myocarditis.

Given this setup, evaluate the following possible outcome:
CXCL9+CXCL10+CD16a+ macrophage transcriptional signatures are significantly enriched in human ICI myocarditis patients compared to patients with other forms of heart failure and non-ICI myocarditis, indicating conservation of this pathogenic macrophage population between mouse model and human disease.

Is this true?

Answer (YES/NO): YES